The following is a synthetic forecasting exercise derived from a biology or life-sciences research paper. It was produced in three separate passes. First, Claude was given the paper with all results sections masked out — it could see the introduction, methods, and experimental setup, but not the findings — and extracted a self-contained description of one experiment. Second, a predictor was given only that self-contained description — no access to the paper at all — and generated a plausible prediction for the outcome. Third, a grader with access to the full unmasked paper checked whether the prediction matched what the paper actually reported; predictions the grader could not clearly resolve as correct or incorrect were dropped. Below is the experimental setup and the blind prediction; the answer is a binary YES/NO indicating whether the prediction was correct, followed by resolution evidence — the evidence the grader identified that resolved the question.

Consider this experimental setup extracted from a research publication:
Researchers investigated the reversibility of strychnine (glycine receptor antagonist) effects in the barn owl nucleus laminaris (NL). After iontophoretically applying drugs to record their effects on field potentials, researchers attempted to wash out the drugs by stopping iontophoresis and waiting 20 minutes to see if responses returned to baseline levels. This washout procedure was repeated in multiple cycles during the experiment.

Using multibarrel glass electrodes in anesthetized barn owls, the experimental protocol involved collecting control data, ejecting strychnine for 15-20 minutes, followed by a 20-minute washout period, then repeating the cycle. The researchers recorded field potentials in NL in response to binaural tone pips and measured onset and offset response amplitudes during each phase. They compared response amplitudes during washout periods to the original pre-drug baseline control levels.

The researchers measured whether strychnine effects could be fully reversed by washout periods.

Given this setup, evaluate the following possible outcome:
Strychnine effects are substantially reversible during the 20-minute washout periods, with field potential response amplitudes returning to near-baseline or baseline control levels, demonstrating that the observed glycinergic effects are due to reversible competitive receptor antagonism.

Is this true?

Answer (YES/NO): NO